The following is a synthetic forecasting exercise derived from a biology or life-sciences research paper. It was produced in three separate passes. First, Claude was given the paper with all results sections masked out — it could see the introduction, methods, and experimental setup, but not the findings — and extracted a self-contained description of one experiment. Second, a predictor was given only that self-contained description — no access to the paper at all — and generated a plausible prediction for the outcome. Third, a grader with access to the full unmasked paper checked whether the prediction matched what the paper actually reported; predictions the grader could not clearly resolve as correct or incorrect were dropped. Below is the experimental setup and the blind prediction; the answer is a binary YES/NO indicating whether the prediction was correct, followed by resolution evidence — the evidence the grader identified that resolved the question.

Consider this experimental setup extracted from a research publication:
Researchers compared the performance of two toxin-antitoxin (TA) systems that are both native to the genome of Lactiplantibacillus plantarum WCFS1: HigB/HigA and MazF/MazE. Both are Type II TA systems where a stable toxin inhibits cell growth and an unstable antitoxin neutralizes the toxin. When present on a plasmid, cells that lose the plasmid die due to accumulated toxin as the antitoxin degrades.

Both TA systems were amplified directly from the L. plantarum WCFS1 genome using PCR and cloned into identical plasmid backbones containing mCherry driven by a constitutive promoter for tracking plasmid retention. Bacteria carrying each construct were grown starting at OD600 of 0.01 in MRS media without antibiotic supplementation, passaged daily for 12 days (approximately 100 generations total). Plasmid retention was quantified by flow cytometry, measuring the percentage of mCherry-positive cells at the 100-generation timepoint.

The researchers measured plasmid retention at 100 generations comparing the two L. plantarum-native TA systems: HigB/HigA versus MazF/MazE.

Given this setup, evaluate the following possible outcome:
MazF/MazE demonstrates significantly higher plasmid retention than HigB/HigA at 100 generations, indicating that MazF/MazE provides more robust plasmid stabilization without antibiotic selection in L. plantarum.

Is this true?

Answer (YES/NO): NO